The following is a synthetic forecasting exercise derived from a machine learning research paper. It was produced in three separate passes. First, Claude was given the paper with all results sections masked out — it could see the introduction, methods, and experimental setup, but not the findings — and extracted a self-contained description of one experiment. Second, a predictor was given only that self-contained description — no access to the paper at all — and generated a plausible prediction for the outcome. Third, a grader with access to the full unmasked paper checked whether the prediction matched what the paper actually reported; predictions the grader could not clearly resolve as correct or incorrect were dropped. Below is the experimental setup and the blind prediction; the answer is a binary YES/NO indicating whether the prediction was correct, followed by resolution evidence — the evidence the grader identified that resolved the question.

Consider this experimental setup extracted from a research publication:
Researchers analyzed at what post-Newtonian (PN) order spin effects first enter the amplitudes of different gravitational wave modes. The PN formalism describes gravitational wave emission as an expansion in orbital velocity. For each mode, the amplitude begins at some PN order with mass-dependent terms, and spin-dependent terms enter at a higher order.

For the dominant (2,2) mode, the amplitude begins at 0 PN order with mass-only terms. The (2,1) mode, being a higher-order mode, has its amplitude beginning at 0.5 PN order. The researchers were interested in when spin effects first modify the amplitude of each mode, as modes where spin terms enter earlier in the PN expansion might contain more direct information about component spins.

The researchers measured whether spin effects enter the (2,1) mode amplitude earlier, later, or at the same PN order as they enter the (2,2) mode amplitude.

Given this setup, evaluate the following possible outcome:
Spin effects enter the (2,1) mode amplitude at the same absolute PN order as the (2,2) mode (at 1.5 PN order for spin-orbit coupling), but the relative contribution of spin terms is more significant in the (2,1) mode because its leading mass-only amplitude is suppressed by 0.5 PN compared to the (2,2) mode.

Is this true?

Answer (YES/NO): NO